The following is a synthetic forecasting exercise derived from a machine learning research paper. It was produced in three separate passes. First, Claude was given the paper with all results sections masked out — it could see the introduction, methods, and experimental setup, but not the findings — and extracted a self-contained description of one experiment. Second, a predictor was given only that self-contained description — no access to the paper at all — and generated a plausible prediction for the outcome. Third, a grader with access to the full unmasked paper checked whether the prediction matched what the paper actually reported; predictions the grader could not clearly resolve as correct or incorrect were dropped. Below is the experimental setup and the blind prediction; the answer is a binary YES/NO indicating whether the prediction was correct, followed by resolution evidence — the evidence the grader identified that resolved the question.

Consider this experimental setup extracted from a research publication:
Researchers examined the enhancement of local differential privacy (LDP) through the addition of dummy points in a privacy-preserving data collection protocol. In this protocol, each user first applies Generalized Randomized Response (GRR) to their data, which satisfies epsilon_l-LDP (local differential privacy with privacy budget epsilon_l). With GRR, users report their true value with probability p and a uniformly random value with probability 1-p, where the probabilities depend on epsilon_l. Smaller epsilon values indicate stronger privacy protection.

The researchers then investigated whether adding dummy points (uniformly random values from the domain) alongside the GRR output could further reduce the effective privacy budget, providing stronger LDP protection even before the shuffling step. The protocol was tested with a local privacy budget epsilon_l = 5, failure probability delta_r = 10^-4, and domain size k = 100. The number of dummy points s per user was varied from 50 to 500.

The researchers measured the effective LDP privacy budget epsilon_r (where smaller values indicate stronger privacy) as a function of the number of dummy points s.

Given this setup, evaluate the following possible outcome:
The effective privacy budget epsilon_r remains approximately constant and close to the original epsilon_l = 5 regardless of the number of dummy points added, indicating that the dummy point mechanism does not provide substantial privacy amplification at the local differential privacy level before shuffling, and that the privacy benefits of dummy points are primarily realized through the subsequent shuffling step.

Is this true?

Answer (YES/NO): NO